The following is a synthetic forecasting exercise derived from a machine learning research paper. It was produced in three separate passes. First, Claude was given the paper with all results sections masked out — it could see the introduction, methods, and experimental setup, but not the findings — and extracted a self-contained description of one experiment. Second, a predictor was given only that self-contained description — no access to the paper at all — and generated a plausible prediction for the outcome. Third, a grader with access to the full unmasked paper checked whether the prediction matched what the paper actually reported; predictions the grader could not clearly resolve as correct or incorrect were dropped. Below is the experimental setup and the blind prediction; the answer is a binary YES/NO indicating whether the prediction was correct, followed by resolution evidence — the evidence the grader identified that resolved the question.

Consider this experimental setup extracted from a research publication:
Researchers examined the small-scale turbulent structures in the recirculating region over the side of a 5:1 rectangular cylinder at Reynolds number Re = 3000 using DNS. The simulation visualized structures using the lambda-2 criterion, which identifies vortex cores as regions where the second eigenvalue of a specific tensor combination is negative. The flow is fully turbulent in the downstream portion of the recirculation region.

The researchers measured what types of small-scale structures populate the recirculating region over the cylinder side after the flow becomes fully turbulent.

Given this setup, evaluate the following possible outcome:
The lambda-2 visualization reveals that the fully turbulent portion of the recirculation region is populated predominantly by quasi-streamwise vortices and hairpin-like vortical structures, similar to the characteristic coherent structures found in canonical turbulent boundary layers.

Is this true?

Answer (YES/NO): NO